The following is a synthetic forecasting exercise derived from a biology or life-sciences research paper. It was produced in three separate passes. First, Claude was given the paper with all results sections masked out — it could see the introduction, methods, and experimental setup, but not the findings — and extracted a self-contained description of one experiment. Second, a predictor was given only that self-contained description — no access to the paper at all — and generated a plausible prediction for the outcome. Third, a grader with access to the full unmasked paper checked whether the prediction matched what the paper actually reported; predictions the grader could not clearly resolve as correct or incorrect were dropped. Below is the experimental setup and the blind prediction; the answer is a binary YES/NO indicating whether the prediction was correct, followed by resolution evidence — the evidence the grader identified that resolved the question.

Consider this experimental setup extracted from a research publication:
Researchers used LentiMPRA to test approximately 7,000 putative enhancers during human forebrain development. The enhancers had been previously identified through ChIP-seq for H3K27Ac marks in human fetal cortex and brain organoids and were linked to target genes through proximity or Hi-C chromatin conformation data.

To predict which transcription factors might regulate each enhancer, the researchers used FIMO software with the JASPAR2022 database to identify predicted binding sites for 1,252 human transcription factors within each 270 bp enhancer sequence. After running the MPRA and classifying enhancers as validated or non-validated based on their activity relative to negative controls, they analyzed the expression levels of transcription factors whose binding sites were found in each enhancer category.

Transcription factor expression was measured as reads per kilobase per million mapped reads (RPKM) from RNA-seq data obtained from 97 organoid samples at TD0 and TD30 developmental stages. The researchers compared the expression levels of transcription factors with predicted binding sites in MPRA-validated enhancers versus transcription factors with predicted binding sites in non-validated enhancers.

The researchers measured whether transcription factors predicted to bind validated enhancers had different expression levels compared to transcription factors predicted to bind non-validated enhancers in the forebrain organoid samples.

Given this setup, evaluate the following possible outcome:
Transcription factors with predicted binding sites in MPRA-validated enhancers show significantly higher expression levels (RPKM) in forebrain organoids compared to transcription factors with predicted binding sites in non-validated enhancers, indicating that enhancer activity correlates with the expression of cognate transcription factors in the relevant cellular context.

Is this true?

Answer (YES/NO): NO